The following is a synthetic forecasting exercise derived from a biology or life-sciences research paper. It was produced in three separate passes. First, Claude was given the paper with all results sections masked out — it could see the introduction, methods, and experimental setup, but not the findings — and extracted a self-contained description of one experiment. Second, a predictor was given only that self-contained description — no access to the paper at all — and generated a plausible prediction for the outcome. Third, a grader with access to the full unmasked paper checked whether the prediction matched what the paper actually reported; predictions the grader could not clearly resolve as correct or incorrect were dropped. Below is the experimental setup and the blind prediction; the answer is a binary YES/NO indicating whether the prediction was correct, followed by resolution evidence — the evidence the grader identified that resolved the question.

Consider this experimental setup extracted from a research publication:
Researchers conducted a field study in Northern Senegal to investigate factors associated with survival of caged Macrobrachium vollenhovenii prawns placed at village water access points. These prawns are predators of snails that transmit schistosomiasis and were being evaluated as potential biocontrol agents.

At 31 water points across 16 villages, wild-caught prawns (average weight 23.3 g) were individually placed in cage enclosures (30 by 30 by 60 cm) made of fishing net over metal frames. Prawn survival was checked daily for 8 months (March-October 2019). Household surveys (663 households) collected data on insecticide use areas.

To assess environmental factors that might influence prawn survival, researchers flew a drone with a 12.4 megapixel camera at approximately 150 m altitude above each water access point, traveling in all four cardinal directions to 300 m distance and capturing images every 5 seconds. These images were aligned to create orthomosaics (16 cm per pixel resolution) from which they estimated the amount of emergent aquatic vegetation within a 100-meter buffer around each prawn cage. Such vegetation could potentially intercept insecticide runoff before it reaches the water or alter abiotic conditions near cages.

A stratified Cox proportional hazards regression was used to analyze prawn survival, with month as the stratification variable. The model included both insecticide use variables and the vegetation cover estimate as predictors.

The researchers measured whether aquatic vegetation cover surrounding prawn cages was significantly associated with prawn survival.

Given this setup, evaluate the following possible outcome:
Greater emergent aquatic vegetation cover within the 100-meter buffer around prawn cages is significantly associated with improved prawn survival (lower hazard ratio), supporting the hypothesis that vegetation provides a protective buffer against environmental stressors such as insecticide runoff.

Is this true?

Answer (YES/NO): NO